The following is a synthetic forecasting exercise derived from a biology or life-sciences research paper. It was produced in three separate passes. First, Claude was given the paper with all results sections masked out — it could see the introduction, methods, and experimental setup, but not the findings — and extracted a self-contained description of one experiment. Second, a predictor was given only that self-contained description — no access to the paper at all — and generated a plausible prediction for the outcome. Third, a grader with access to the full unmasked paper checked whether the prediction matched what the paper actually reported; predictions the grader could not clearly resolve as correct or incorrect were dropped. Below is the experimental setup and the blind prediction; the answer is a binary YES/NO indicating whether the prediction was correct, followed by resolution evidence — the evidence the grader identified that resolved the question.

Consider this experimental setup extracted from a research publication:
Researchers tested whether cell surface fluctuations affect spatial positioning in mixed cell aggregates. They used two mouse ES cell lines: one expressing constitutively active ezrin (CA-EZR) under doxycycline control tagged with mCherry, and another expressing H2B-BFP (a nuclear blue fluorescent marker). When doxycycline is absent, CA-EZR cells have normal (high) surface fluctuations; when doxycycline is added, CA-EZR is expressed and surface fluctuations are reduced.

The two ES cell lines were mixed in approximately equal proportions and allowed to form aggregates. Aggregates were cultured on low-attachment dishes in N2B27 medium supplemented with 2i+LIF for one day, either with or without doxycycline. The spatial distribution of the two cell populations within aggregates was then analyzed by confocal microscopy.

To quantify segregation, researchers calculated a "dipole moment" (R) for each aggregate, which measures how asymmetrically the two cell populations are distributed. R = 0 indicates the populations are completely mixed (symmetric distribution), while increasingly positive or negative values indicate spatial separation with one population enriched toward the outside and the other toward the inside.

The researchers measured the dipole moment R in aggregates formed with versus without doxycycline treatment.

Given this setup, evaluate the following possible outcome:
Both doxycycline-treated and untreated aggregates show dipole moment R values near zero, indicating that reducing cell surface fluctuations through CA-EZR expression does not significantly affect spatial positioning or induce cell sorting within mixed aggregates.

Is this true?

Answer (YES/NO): NO